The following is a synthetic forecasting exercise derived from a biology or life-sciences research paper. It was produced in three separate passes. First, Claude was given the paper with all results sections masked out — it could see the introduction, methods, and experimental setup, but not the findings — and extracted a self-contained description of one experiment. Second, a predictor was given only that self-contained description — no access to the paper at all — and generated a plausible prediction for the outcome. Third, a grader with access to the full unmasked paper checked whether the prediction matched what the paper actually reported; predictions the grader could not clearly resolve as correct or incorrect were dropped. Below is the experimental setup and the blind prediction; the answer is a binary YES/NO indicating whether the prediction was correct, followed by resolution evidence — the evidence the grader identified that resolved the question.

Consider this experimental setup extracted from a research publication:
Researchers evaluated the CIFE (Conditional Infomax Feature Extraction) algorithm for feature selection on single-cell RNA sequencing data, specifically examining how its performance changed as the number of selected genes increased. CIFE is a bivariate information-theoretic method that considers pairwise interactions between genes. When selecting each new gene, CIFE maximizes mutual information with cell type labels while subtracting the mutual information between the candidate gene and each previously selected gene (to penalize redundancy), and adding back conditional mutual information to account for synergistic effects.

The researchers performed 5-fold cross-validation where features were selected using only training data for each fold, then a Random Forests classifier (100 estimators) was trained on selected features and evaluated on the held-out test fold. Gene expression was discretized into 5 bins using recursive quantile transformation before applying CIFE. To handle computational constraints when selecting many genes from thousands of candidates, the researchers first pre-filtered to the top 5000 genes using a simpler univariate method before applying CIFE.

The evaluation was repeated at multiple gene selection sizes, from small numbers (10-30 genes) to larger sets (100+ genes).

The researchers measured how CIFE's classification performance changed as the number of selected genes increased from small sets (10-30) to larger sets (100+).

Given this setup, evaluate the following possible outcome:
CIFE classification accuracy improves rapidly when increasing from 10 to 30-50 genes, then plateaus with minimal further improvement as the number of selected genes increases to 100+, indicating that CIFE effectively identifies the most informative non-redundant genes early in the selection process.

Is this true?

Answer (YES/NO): NO